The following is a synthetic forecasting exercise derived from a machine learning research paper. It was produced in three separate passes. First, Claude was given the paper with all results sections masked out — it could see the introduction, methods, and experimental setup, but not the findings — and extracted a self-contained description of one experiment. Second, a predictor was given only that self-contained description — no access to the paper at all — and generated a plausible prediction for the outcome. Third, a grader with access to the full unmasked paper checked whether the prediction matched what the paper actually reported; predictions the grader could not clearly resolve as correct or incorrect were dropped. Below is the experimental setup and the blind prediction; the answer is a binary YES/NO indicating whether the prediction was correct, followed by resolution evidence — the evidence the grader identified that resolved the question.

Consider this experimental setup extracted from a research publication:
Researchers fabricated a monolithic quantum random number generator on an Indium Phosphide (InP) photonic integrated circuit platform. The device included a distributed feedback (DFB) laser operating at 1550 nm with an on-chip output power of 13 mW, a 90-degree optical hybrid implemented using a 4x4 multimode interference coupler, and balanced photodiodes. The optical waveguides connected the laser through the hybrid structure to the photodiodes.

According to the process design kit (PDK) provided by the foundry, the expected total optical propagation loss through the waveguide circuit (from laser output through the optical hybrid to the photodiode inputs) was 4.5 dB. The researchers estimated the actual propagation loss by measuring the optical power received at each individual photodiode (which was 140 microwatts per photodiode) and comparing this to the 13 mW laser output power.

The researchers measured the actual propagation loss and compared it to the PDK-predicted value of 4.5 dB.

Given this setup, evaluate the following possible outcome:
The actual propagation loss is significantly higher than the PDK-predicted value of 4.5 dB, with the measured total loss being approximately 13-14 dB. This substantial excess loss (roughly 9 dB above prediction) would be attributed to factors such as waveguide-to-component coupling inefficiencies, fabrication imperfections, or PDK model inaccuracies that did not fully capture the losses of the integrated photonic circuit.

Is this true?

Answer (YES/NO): YES